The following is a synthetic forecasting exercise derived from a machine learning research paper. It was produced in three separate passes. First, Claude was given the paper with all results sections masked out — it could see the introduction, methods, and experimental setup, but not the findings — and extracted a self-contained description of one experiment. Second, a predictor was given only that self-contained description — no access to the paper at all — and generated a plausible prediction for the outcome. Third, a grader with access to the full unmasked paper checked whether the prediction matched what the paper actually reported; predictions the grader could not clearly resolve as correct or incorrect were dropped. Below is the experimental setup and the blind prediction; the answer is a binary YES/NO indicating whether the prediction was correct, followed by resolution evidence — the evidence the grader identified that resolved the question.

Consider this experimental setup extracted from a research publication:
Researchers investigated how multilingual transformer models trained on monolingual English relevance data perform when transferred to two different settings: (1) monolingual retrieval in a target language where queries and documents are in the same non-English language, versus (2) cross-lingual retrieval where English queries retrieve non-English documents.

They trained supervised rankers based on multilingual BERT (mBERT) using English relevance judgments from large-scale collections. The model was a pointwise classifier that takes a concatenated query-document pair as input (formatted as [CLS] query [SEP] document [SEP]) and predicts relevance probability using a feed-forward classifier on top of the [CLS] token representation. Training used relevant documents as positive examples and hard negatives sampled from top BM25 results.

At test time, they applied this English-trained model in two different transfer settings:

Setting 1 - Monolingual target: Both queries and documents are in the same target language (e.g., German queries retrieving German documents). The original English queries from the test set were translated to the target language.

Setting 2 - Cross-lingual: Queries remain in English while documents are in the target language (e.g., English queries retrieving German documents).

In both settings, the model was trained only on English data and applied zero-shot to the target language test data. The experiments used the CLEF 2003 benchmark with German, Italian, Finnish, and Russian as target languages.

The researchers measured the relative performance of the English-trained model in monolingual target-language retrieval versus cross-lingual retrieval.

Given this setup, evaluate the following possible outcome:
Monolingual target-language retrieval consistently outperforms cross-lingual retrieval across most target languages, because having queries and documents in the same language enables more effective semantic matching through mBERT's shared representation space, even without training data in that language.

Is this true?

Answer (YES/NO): YES